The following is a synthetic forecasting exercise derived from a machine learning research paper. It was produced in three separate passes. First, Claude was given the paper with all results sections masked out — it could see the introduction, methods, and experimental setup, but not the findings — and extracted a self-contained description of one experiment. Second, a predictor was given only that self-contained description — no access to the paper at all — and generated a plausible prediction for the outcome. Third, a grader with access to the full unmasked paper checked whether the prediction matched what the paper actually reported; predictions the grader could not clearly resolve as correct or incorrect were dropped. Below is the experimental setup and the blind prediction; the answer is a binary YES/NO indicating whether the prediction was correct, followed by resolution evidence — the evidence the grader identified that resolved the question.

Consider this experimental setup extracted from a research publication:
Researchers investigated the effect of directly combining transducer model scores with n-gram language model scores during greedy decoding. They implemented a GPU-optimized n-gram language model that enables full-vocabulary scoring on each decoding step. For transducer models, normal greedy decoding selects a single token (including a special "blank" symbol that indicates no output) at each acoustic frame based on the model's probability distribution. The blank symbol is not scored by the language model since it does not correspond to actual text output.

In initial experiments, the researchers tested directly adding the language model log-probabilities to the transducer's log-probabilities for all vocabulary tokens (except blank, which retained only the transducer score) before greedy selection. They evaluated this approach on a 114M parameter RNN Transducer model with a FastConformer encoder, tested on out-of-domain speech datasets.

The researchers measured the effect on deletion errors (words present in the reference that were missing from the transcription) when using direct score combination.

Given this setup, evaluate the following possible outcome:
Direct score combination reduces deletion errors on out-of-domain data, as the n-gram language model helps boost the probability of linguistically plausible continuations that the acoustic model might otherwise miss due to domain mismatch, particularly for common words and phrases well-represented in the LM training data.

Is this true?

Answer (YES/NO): NO